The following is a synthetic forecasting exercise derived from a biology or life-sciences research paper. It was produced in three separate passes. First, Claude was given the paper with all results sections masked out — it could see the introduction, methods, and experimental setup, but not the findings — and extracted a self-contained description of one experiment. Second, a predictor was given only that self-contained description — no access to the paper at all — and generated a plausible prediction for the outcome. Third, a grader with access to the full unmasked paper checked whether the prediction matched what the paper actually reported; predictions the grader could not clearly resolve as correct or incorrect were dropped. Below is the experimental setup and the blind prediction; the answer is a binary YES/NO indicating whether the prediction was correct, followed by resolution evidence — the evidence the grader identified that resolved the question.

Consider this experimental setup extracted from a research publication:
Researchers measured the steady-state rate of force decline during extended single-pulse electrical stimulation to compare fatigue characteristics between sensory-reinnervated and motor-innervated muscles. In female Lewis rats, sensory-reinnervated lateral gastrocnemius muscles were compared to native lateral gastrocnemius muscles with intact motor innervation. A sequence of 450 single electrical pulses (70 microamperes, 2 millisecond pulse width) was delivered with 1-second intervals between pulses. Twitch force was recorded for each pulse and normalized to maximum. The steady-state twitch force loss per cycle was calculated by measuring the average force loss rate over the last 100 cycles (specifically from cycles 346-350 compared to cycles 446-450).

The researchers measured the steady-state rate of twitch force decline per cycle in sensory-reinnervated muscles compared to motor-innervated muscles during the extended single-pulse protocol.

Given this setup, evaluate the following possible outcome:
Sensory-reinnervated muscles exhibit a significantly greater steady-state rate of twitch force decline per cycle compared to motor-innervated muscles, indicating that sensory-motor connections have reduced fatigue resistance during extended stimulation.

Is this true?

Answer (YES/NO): NO